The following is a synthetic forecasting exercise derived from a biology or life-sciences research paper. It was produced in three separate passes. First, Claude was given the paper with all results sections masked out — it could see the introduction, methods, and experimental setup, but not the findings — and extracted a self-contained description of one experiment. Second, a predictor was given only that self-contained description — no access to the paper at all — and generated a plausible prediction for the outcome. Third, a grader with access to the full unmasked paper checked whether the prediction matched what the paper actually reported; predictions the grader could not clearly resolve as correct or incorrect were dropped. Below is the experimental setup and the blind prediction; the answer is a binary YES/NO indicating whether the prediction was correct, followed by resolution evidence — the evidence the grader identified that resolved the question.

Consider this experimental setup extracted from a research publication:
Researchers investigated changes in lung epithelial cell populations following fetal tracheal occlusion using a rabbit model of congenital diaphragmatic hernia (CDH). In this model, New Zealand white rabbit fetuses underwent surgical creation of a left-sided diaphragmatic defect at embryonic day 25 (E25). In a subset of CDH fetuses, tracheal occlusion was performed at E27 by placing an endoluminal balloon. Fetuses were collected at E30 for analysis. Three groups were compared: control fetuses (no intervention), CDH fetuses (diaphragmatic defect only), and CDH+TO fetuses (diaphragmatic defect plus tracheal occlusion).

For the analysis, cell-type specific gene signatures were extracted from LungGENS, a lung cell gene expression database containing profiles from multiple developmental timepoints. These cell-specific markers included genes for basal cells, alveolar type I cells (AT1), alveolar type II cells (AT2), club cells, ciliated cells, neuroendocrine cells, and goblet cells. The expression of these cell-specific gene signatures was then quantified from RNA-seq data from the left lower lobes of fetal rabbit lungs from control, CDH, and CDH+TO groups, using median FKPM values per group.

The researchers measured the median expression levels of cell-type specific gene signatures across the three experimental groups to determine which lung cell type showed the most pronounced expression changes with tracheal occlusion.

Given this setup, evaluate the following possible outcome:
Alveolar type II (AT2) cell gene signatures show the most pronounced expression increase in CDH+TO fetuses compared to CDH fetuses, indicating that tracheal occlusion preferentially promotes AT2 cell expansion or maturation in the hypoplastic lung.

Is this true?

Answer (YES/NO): NO